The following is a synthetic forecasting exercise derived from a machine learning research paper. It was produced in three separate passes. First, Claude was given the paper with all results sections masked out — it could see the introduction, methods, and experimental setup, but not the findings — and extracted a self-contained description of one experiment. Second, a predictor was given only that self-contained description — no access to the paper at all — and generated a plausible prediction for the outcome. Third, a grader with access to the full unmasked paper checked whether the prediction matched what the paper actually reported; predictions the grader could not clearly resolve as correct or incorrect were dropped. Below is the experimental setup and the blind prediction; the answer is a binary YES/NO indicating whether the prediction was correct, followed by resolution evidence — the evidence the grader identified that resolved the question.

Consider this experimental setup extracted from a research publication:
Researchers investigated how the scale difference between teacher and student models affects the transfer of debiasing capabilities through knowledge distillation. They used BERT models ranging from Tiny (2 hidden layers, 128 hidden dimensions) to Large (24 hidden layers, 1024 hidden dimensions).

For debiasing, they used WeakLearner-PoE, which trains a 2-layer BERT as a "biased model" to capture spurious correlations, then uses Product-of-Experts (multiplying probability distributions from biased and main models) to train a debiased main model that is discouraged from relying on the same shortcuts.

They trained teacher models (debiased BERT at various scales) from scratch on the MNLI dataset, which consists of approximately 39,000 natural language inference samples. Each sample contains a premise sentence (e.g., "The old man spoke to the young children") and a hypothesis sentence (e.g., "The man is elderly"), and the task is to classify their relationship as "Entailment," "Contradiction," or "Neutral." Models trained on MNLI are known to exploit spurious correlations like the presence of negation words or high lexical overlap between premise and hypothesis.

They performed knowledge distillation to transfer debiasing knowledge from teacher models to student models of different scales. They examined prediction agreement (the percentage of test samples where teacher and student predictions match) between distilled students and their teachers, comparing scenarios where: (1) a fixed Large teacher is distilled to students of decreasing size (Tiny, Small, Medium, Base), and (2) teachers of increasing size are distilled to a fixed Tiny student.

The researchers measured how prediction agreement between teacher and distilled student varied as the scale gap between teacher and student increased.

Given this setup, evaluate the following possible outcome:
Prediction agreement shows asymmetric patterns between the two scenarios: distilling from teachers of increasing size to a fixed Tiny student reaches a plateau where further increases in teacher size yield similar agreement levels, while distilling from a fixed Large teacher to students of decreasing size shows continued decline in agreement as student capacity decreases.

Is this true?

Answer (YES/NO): NO